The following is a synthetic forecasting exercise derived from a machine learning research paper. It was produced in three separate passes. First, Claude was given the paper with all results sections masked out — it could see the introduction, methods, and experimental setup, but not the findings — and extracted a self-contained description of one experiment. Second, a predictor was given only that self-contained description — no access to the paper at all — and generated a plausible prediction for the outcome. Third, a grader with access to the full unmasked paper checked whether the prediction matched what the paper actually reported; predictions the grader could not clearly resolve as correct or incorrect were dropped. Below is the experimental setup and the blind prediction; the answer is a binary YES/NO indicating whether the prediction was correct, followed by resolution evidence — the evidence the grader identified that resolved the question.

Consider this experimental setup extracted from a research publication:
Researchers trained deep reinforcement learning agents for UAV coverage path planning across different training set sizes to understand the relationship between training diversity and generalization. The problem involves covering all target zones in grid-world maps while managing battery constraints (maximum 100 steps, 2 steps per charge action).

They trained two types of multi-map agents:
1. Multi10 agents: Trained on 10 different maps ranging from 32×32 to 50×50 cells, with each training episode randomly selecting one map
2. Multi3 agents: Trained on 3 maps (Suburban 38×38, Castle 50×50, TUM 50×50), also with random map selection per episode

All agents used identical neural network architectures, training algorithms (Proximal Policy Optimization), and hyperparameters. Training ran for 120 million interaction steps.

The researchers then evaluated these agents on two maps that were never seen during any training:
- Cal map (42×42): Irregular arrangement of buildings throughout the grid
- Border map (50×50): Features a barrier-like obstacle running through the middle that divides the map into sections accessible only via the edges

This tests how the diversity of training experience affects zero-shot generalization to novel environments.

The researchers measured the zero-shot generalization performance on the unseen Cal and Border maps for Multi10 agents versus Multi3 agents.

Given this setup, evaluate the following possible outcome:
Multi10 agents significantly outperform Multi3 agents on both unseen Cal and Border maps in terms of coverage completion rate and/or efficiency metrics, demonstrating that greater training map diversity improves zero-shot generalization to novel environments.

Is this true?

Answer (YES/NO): YES